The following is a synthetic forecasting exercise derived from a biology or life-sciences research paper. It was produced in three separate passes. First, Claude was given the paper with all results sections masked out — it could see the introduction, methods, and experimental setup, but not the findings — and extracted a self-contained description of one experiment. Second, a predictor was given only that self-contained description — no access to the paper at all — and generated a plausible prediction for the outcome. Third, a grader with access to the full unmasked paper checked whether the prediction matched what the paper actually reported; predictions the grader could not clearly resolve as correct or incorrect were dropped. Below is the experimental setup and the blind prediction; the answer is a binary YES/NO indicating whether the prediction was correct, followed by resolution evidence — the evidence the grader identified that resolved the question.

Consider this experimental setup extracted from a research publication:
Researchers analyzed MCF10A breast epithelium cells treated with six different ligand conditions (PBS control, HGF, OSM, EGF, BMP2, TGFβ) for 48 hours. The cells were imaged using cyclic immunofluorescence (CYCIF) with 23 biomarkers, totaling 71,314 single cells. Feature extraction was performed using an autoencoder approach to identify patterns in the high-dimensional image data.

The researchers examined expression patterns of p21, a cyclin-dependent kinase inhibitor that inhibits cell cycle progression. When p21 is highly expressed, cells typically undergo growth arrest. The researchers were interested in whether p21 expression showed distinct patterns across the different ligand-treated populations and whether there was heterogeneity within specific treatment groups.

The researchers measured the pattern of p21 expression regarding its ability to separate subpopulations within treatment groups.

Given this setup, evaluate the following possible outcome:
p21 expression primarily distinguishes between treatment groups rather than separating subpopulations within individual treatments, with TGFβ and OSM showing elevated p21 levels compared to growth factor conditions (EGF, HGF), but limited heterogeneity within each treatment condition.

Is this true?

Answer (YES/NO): NO